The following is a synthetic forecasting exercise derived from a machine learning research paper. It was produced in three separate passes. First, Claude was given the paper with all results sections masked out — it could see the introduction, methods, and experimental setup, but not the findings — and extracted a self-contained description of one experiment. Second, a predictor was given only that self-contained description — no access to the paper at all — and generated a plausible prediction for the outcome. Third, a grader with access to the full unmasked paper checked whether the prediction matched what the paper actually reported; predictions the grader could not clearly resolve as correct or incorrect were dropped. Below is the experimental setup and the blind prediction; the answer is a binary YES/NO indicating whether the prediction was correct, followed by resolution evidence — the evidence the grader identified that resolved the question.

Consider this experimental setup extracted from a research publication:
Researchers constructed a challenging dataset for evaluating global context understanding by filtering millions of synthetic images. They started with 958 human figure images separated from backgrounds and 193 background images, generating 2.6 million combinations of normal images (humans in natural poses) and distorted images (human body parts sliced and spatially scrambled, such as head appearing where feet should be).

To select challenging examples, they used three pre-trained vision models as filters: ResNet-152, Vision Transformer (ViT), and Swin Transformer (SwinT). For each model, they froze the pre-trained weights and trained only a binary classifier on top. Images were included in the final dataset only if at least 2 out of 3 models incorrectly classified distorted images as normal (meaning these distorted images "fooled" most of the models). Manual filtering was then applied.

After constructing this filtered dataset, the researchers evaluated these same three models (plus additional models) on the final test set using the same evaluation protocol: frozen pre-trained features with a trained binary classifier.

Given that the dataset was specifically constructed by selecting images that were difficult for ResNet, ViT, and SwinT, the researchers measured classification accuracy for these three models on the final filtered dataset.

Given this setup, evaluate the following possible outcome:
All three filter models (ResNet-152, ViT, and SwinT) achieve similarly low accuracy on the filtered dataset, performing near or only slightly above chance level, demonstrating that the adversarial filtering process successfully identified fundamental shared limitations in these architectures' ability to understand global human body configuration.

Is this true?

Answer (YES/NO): NO